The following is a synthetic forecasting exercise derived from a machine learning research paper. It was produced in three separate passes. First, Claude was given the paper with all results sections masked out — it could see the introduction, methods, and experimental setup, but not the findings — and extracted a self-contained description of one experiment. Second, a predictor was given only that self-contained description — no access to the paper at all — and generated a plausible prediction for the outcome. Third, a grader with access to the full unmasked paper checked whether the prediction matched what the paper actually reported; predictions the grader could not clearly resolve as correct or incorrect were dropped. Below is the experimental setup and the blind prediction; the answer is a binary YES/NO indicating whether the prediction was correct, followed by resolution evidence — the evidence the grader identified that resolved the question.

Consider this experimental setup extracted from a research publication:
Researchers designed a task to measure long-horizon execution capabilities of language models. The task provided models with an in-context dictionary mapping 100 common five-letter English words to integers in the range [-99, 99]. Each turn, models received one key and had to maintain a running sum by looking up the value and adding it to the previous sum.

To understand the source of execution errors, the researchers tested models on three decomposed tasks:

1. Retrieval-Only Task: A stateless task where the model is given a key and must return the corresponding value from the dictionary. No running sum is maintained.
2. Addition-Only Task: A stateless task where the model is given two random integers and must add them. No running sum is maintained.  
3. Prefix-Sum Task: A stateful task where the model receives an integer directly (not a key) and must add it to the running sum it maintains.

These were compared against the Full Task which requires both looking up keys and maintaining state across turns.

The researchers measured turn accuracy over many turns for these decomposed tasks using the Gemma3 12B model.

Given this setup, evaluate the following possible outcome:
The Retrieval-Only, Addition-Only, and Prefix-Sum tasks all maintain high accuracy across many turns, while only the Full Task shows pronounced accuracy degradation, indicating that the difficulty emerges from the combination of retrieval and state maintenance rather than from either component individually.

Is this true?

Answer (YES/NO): NO